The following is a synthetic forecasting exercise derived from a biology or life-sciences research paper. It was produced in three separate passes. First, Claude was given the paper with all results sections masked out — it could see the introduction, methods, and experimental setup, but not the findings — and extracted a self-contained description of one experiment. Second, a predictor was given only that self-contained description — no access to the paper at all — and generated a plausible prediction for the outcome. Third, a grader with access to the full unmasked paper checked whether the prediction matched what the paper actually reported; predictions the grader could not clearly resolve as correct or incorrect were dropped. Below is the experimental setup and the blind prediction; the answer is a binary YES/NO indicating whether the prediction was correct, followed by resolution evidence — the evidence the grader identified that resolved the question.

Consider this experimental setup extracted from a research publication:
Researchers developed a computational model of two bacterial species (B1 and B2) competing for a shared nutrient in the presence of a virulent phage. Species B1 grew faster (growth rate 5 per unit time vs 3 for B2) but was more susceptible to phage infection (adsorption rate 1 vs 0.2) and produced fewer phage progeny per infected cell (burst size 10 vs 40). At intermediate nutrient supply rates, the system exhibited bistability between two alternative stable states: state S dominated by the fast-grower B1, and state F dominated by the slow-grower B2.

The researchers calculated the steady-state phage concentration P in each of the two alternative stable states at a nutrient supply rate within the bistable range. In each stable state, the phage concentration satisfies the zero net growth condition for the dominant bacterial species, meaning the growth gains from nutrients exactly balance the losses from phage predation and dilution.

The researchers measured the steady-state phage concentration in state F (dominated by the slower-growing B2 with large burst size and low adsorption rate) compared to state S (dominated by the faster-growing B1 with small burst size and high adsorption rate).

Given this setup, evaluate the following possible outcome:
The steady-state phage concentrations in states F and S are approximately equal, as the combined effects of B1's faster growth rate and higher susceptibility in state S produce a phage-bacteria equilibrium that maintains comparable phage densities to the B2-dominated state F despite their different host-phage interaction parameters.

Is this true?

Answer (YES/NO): NO